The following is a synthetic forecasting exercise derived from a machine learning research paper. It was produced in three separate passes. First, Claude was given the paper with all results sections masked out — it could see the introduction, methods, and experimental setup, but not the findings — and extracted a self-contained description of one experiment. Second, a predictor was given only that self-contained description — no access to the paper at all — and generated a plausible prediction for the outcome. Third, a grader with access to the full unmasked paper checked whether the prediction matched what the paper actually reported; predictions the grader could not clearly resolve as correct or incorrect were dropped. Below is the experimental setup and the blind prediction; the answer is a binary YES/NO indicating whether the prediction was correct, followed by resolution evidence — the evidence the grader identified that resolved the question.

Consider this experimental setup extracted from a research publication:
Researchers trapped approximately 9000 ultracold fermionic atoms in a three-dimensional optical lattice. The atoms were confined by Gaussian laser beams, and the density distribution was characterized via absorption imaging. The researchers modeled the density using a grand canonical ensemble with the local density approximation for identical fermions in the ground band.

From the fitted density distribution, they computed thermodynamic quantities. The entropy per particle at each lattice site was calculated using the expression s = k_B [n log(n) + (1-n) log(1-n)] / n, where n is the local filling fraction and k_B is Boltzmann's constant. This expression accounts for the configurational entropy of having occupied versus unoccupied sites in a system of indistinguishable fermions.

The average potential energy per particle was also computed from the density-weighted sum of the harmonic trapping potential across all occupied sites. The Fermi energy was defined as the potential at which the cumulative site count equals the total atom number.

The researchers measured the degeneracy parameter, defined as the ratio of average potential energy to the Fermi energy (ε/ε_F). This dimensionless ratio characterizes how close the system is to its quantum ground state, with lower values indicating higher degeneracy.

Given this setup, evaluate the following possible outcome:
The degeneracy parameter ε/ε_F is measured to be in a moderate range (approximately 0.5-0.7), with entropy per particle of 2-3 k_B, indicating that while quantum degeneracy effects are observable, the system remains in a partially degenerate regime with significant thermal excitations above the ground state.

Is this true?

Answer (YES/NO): NO